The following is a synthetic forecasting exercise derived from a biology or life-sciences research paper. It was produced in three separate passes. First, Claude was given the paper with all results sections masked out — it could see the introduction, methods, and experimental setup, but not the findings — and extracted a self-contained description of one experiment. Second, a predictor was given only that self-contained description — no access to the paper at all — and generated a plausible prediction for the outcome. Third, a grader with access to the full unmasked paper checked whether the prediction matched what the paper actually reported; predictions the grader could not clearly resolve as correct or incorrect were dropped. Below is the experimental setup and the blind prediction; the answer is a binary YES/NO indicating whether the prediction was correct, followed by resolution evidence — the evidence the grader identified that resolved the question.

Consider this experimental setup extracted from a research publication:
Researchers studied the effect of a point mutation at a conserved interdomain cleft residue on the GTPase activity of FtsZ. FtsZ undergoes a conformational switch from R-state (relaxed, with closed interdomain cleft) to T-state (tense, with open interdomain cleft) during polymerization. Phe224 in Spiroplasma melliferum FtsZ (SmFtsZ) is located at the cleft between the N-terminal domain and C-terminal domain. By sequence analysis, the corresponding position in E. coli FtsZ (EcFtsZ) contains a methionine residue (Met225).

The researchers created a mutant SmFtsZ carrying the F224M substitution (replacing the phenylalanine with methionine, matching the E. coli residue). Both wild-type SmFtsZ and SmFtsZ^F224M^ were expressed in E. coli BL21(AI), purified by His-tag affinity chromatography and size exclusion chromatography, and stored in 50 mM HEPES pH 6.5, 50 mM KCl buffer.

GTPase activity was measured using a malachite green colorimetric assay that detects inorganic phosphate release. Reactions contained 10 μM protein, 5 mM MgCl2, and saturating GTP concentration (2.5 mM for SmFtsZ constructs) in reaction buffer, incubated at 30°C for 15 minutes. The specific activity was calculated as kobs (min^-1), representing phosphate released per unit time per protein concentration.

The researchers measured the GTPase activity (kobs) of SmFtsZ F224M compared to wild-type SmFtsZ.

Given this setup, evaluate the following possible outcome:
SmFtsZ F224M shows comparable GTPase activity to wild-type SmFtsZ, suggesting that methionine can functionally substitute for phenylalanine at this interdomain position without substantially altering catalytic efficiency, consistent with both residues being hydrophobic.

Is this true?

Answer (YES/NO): NO